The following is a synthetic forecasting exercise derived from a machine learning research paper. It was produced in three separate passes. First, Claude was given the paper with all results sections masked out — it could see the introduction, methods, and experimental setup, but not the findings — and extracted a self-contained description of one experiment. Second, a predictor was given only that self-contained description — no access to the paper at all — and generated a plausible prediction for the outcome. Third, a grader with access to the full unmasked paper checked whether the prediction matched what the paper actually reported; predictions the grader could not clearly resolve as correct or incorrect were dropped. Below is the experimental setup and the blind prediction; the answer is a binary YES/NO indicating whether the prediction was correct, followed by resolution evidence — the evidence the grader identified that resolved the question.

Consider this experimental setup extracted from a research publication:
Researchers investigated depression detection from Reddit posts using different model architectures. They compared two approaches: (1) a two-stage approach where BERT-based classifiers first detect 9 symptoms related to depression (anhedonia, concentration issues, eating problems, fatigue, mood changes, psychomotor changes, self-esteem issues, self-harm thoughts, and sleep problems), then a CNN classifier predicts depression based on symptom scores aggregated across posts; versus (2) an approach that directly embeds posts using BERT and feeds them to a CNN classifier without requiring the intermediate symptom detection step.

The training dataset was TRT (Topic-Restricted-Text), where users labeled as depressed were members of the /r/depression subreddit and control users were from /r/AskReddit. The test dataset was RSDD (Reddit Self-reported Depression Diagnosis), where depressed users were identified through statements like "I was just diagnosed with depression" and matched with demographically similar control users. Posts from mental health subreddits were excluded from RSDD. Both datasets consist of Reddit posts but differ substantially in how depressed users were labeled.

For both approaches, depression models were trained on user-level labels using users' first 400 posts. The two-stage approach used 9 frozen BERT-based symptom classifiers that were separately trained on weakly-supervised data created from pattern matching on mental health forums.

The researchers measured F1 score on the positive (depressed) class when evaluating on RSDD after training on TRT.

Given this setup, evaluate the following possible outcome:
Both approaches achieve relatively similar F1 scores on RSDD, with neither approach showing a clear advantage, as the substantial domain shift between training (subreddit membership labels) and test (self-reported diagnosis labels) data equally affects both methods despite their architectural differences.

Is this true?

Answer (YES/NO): NO